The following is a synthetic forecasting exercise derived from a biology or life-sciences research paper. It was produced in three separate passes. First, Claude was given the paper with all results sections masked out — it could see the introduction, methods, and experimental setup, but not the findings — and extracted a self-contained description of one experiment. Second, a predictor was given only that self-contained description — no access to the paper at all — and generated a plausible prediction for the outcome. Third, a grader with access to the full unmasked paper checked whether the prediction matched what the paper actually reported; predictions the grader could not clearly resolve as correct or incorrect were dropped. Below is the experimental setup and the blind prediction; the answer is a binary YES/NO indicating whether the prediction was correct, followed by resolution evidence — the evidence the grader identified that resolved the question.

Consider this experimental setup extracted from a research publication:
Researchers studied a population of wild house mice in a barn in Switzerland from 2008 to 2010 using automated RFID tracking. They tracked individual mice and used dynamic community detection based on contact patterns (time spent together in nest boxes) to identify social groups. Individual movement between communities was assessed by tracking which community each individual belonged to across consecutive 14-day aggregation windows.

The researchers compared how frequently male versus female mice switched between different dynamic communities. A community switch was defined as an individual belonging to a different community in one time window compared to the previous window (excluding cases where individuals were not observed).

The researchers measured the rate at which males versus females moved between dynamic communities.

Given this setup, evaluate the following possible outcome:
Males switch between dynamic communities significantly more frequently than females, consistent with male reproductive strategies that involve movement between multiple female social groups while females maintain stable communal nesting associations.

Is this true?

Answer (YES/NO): YES